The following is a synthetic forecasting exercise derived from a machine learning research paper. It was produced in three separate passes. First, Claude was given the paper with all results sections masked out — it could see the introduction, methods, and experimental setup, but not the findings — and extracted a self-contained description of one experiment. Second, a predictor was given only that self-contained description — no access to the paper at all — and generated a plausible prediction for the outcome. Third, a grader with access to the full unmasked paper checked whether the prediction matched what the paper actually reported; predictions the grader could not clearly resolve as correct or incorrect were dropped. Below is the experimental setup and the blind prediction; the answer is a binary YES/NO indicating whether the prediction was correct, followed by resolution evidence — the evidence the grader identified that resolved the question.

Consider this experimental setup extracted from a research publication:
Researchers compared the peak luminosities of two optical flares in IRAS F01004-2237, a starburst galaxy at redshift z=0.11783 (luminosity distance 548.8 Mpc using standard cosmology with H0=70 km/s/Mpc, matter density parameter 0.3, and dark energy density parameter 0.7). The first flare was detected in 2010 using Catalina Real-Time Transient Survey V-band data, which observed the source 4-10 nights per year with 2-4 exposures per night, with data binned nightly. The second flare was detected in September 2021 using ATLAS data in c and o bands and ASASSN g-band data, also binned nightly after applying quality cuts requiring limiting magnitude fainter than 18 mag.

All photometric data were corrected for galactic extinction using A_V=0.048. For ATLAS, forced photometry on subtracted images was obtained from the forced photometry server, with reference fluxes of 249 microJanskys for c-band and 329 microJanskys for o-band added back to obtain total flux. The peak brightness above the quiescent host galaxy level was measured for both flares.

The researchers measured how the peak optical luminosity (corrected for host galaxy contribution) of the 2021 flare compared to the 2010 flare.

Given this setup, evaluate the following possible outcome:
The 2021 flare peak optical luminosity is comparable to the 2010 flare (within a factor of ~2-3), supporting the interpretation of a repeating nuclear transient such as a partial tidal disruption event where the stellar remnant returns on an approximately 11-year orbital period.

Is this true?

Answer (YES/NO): YES